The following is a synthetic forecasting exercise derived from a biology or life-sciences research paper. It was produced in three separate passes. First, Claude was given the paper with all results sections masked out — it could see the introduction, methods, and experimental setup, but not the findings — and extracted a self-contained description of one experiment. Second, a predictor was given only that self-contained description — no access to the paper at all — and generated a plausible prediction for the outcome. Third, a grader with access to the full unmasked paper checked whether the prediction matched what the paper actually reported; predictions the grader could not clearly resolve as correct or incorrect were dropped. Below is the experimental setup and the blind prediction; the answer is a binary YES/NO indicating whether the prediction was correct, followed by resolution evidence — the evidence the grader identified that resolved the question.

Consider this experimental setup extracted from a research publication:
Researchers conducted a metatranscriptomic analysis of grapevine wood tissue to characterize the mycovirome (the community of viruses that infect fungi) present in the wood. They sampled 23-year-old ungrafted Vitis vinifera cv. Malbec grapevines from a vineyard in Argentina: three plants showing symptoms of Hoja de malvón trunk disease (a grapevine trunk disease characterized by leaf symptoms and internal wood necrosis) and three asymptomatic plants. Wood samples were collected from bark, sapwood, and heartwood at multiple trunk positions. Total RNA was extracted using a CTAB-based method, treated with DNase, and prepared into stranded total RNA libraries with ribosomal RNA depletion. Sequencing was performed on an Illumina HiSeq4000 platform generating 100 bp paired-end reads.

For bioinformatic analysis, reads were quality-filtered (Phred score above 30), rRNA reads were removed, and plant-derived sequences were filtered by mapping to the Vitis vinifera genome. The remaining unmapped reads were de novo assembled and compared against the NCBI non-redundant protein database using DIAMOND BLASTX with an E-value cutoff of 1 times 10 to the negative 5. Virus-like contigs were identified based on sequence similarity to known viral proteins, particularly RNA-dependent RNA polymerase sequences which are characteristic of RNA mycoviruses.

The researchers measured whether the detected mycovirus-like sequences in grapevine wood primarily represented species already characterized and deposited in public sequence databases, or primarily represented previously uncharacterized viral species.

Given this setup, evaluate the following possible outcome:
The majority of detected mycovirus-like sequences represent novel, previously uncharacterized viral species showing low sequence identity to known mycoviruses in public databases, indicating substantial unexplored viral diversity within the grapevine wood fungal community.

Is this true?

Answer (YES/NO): YES